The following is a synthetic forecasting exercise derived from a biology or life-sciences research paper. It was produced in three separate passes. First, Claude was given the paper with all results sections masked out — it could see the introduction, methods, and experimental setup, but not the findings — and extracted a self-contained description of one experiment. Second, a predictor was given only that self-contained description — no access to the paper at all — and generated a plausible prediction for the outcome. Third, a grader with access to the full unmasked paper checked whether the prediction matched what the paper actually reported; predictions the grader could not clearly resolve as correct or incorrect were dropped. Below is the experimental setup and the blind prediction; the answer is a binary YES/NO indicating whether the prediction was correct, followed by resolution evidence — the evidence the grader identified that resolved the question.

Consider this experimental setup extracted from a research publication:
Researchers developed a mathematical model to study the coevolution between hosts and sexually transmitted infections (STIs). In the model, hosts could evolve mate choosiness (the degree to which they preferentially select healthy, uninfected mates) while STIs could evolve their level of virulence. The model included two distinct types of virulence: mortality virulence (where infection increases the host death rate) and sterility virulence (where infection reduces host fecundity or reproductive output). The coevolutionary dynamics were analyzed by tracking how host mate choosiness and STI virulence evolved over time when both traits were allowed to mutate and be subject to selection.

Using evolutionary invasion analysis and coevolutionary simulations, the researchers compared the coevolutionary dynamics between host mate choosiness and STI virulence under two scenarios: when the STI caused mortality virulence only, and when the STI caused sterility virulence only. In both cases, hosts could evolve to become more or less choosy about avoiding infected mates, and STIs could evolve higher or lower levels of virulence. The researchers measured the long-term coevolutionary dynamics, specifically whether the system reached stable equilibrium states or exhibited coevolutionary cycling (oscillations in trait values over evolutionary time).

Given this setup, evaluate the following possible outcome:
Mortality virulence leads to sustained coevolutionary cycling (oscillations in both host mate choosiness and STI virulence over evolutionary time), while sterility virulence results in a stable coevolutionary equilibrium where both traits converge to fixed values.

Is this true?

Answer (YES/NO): NO